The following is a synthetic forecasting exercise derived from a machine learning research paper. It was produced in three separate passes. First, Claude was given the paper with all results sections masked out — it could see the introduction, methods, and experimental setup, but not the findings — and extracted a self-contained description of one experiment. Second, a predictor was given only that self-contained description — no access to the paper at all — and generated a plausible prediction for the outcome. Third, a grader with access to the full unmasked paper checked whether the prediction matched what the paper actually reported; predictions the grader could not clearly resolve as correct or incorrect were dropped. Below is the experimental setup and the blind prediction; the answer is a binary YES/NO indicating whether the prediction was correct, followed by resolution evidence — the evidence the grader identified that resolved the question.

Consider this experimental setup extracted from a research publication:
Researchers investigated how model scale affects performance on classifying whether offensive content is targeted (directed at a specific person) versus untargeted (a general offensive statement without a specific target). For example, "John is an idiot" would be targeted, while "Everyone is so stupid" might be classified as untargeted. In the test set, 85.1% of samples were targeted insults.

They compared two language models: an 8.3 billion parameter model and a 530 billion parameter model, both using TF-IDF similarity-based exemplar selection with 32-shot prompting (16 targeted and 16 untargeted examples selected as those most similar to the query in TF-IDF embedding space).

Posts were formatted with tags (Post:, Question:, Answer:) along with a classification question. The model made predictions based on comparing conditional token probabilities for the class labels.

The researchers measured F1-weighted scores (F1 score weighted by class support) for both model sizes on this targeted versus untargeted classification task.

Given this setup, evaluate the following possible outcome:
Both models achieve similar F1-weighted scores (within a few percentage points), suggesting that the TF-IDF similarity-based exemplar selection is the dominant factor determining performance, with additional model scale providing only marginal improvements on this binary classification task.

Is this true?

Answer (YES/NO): NO